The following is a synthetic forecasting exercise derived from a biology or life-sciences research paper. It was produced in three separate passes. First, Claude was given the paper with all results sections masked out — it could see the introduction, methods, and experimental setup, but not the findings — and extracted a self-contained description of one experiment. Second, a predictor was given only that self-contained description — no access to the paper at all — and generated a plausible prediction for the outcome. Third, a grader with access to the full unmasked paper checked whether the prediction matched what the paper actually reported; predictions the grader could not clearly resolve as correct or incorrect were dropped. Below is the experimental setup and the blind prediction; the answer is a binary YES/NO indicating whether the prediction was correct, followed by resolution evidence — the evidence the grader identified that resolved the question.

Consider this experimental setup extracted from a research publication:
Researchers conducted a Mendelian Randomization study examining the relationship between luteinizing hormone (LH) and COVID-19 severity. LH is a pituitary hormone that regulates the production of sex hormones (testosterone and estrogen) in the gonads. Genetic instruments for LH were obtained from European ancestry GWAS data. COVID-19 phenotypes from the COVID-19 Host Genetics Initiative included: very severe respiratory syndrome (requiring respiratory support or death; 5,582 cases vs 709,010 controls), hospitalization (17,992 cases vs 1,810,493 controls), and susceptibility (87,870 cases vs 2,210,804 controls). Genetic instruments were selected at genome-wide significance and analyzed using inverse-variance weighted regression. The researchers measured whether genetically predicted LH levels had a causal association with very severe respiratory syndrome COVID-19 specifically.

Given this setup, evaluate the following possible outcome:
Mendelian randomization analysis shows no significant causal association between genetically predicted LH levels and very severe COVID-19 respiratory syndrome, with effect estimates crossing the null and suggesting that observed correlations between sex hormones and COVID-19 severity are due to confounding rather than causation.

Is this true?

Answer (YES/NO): NO